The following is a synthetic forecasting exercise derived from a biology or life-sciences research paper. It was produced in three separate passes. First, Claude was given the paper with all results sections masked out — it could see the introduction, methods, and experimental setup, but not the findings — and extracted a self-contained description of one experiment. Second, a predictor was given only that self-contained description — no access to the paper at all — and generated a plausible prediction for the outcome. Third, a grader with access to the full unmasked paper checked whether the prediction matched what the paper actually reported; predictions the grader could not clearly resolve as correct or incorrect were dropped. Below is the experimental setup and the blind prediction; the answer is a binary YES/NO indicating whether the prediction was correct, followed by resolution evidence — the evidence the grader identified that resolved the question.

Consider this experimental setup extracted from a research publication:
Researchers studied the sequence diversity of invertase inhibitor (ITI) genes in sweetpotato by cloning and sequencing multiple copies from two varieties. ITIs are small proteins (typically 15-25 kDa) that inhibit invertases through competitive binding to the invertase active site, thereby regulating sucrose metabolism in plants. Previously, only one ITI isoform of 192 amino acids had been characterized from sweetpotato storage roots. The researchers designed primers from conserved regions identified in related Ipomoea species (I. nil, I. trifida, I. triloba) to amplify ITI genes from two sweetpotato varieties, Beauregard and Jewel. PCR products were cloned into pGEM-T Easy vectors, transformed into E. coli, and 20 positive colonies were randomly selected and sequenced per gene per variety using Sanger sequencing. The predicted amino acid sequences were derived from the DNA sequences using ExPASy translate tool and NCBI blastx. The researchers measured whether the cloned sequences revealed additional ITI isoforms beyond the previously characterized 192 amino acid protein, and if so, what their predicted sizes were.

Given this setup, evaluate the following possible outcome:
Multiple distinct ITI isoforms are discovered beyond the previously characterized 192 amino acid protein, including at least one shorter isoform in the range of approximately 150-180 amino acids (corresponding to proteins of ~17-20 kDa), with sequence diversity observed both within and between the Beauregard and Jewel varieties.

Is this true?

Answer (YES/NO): YES